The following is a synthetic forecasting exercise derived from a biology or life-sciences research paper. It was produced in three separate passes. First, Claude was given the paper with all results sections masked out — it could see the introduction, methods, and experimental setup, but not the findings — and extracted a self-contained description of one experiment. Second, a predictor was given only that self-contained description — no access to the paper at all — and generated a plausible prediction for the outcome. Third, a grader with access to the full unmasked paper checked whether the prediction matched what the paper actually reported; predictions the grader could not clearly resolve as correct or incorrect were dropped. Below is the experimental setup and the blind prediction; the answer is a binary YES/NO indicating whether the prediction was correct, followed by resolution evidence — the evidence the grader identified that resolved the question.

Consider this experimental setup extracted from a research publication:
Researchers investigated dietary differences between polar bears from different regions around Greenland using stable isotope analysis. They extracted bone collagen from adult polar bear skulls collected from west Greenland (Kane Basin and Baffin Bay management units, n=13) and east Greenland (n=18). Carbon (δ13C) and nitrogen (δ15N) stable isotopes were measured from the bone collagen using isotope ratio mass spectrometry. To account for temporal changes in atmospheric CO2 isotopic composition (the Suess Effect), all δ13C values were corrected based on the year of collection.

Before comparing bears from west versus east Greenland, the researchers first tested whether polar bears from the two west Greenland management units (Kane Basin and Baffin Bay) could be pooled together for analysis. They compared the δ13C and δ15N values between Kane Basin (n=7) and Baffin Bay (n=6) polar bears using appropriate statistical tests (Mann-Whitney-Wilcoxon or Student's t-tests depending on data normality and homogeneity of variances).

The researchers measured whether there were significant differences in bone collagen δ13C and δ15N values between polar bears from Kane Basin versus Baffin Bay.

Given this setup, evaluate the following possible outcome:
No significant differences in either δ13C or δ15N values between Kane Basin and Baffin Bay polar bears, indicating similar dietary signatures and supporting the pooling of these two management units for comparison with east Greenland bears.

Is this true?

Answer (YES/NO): YES